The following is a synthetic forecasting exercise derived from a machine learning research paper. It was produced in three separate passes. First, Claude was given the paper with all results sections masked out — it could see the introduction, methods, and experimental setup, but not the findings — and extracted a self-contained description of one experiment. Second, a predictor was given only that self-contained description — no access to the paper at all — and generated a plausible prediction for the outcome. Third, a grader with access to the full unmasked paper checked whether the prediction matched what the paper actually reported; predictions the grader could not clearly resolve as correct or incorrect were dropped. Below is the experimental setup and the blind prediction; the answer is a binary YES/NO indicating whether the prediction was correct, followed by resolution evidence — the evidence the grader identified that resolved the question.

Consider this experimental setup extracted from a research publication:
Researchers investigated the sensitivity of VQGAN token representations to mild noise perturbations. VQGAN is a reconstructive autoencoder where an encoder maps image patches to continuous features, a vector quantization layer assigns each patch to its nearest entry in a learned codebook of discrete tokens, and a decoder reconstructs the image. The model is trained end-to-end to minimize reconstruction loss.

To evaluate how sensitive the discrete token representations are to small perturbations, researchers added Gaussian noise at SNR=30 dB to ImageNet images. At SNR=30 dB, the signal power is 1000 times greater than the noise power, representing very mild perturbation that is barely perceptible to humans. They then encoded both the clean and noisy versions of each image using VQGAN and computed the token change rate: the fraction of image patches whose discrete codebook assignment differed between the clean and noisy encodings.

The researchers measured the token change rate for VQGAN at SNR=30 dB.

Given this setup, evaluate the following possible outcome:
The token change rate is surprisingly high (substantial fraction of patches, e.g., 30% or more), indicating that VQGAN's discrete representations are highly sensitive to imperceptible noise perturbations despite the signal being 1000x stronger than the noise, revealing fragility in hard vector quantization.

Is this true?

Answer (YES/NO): NO